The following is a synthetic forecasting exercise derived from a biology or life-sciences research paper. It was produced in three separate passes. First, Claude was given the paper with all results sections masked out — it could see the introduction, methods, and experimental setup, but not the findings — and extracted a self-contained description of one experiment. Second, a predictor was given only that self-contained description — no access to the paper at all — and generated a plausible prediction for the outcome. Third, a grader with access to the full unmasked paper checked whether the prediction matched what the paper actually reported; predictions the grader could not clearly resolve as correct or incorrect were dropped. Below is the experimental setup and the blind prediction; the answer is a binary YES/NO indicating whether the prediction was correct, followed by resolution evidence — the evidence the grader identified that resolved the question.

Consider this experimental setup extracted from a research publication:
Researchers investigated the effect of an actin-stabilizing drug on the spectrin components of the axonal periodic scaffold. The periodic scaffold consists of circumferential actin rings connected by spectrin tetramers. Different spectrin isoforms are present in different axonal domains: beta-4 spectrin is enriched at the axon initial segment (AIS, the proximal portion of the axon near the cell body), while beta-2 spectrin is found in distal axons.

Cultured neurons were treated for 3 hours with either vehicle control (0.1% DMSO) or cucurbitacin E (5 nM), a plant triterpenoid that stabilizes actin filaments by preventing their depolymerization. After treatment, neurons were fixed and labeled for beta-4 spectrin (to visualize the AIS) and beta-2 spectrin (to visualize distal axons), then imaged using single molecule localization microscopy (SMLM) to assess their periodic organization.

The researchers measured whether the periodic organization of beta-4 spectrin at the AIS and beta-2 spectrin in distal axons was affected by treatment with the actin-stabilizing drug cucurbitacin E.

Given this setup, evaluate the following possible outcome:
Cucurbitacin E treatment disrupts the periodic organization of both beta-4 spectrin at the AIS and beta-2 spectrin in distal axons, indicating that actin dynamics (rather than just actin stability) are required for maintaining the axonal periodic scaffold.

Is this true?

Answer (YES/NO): NO